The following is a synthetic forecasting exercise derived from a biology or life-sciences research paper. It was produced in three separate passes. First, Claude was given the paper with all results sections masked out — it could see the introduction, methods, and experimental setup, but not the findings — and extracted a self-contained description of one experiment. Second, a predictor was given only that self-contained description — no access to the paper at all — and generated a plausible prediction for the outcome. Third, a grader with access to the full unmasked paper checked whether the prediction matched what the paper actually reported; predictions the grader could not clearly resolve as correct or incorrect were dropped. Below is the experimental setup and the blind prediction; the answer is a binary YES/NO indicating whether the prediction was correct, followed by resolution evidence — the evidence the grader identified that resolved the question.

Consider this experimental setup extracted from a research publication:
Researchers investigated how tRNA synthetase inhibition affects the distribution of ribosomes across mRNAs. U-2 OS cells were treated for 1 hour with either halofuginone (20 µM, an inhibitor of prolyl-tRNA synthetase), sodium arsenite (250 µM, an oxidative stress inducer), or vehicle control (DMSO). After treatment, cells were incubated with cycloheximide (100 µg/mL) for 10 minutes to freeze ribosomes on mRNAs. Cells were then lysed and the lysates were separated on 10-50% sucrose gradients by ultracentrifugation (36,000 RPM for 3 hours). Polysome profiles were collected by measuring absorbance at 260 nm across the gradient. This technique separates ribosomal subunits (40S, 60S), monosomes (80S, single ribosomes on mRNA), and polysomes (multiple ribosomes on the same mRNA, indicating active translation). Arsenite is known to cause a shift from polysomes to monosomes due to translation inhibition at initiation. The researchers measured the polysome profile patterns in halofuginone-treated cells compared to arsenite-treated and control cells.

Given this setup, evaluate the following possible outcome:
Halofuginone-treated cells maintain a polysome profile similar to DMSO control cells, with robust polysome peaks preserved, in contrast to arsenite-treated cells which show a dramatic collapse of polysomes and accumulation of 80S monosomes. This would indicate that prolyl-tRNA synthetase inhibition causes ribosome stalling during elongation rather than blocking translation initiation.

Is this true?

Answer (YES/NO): YES